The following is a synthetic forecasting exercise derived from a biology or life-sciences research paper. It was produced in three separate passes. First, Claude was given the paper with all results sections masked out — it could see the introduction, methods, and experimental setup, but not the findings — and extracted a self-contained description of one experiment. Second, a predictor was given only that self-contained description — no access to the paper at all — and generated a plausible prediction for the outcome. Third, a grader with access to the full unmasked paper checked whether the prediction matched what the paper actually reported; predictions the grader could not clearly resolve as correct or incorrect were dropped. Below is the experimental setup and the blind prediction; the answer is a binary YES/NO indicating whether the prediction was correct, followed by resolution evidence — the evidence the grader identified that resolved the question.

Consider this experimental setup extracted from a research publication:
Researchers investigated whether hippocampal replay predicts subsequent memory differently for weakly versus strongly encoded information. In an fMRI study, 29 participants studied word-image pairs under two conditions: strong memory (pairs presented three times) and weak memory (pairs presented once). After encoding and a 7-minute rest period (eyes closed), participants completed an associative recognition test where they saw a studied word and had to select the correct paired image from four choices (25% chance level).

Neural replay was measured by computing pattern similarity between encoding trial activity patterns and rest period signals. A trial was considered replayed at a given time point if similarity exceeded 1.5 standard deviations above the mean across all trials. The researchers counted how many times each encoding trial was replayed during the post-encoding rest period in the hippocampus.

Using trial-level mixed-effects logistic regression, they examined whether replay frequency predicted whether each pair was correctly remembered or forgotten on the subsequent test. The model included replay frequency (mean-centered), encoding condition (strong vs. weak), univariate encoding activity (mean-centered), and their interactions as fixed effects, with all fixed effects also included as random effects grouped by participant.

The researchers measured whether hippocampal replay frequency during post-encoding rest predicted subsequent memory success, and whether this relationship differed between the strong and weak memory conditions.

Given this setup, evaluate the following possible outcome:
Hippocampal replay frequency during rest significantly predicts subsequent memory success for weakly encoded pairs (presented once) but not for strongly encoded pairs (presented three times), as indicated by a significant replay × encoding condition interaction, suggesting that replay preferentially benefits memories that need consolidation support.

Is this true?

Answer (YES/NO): YES